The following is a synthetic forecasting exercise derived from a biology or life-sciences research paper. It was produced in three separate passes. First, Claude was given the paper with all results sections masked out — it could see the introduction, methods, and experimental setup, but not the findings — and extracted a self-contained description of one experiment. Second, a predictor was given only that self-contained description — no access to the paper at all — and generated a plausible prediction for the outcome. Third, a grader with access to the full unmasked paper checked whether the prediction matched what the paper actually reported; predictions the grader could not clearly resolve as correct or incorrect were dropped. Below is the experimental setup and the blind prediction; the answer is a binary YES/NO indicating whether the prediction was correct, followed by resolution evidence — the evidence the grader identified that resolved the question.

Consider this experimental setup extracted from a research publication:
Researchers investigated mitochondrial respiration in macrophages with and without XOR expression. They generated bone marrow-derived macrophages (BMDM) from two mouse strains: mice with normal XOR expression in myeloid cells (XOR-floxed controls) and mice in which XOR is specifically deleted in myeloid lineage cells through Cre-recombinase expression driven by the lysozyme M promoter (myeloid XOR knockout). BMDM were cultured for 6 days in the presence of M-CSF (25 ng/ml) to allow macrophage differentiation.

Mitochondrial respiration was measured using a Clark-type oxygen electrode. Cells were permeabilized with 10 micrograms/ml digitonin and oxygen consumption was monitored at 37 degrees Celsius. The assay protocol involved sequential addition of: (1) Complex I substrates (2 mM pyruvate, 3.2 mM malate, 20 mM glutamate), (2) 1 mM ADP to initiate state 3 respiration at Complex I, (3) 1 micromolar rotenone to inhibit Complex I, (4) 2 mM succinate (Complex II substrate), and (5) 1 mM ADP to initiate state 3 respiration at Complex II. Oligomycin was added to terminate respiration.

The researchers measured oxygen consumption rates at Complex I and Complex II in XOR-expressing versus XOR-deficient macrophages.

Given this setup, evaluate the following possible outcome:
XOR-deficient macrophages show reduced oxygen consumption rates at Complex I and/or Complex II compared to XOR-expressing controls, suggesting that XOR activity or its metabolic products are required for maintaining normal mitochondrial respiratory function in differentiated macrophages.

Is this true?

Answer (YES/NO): NO